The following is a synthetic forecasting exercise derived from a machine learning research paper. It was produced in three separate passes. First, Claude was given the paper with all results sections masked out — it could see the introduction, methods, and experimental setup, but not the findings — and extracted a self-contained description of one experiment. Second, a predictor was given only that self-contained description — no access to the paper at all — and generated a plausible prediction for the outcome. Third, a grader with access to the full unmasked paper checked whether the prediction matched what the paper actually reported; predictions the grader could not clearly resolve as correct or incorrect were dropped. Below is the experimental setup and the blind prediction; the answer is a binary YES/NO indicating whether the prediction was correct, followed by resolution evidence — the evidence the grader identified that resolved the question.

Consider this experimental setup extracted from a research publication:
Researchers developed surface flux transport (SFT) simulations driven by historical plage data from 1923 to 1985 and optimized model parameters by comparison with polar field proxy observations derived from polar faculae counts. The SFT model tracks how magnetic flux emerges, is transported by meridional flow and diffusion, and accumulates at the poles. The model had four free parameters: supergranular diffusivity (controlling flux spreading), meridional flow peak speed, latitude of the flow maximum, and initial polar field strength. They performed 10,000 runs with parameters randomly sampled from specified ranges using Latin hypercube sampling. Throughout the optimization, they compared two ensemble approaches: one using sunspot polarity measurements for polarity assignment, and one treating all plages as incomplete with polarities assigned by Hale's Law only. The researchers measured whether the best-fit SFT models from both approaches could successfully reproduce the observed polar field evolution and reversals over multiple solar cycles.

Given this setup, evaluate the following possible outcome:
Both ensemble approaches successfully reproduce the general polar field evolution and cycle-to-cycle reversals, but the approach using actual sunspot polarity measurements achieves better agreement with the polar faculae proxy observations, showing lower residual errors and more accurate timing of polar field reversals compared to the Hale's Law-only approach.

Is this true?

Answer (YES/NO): NO